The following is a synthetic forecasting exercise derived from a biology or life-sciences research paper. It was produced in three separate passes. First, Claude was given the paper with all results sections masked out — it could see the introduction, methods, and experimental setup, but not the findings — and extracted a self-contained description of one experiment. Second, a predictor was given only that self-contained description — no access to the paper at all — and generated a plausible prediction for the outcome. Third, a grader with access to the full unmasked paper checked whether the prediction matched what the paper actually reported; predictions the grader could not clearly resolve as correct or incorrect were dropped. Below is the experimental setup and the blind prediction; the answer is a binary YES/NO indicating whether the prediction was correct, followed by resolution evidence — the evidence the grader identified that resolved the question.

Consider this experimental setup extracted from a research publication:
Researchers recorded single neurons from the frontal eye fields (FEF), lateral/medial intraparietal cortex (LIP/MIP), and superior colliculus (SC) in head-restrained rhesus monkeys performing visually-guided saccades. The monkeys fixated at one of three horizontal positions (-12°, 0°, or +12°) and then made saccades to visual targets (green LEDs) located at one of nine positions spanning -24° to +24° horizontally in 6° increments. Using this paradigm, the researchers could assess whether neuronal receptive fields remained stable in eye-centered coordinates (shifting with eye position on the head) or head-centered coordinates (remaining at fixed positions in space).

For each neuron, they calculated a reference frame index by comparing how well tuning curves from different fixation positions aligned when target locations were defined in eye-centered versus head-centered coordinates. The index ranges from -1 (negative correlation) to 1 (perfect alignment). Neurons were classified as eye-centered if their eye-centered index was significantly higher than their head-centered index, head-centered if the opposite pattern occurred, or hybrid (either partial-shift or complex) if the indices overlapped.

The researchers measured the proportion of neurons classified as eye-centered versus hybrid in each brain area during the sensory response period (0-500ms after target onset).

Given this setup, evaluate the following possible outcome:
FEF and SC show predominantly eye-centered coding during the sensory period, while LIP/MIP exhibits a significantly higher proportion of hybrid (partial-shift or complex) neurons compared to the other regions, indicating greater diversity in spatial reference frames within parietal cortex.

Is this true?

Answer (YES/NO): YES